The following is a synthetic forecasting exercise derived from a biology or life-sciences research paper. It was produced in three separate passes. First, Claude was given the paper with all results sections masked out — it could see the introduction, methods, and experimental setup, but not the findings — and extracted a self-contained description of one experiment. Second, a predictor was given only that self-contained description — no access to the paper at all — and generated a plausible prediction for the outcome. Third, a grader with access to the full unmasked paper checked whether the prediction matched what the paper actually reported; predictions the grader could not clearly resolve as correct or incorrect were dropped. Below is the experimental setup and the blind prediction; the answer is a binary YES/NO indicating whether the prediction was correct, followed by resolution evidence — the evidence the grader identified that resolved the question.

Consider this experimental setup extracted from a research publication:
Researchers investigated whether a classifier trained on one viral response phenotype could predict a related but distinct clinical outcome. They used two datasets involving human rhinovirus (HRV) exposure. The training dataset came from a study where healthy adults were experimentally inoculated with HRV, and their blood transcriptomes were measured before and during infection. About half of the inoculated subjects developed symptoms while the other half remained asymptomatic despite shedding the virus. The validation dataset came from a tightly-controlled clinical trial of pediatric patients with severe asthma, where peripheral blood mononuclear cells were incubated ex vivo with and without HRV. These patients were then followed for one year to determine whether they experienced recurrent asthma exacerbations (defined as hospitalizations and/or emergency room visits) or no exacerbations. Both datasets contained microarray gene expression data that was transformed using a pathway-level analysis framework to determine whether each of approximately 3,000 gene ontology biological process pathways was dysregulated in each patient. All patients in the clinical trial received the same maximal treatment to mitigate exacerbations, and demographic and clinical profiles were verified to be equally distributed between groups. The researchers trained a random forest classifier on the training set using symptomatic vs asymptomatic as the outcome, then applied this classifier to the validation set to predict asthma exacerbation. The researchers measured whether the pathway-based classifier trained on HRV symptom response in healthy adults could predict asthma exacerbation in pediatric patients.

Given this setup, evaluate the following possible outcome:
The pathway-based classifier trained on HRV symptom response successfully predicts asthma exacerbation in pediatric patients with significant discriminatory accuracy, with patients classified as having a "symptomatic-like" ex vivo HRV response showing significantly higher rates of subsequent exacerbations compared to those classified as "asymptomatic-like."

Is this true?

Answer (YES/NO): NO